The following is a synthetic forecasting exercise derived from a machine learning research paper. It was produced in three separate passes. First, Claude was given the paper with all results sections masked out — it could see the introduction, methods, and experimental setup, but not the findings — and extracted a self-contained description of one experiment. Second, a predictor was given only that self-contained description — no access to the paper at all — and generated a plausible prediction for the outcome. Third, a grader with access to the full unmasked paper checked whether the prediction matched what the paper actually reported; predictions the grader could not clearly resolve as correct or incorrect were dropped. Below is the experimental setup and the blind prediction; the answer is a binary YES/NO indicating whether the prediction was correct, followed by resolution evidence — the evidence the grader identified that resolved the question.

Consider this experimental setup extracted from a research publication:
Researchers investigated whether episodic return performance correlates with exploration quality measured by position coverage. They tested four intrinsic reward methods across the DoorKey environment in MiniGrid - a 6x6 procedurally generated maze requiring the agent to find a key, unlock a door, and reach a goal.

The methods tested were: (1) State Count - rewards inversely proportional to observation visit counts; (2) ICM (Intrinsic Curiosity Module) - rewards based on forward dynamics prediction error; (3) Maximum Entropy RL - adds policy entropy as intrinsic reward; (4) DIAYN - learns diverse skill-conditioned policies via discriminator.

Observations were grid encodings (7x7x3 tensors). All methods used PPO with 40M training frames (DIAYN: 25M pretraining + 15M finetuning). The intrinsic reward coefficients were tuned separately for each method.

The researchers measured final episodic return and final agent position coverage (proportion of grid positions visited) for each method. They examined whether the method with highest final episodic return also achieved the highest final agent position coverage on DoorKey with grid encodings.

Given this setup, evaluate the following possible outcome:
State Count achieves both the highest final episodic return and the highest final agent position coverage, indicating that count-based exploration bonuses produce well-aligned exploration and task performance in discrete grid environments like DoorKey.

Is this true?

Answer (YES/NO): NO